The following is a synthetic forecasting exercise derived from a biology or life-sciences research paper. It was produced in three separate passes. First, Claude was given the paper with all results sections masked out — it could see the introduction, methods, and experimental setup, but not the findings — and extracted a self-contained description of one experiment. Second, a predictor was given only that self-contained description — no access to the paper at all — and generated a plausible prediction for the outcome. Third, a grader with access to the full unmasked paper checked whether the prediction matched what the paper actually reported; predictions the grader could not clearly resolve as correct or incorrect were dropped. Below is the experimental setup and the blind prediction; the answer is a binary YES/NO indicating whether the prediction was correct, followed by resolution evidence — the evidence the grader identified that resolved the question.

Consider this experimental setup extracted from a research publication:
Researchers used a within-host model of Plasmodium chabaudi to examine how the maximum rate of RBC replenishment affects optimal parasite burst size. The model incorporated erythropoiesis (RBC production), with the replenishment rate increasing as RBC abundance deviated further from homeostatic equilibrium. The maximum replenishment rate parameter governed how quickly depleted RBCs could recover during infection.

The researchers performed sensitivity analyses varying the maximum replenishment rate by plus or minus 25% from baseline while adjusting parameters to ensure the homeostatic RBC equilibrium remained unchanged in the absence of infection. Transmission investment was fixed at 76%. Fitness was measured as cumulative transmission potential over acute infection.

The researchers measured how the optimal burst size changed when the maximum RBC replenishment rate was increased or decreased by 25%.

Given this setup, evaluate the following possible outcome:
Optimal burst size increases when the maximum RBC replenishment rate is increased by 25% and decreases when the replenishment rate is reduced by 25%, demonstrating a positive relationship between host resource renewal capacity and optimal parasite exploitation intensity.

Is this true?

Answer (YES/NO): NO